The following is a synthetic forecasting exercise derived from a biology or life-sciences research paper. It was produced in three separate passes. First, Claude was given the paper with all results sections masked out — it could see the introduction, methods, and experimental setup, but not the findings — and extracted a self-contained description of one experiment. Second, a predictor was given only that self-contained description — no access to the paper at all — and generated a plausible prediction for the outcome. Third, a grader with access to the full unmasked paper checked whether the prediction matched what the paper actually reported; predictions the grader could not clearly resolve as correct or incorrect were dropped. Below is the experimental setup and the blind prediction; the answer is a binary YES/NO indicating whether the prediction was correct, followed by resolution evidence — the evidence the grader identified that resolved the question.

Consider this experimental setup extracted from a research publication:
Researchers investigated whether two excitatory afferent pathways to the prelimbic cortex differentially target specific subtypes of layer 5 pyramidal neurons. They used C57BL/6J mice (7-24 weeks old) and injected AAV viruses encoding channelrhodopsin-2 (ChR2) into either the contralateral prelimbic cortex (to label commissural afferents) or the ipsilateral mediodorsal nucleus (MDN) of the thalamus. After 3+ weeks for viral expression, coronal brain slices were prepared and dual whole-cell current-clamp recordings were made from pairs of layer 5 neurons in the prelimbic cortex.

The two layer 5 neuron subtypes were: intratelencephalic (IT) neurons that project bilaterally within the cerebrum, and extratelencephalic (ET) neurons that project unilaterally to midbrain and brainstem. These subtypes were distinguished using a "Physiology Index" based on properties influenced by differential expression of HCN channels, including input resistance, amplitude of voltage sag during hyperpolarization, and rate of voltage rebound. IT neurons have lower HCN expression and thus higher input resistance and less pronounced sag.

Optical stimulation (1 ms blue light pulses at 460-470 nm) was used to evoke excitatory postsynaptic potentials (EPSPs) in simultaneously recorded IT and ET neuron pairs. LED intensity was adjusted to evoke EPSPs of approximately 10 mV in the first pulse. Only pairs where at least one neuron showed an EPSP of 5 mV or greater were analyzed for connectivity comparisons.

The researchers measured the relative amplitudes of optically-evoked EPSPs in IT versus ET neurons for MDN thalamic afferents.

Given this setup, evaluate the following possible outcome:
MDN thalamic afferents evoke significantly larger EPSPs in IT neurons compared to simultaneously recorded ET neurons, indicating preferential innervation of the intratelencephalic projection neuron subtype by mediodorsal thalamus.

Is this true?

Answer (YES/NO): YES